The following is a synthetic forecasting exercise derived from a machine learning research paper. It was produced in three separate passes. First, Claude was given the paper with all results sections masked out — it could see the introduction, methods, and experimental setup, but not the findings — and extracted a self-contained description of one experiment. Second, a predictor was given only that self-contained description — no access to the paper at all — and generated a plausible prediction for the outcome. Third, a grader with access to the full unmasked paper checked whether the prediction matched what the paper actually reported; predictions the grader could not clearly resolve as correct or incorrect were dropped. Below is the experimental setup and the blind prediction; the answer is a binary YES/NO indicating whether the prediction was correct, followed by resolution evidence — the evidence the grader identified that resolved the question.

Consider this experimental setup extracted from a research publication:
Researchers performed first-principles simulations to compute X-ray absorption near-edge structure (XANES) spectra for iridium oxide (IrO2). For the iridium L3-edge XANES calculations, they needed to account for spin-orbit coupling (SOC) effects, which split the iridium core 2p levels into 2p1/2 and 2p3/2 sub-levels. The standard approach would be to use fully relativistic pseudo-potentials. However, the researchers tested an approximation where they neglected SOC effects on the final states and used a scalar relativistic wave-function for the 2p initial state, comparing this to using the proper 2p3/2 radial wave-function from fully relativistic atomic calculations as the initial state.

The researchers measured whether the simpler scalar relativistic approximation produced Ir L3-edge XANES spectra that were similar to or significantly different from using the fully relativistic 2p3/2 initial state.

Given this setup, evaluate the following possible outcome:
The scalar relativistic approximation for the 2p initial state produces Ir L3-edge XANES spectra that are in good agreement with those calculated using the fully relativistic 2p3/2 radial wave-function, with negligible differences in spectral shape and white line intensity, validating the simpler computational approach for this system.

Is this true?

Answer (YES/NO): YES